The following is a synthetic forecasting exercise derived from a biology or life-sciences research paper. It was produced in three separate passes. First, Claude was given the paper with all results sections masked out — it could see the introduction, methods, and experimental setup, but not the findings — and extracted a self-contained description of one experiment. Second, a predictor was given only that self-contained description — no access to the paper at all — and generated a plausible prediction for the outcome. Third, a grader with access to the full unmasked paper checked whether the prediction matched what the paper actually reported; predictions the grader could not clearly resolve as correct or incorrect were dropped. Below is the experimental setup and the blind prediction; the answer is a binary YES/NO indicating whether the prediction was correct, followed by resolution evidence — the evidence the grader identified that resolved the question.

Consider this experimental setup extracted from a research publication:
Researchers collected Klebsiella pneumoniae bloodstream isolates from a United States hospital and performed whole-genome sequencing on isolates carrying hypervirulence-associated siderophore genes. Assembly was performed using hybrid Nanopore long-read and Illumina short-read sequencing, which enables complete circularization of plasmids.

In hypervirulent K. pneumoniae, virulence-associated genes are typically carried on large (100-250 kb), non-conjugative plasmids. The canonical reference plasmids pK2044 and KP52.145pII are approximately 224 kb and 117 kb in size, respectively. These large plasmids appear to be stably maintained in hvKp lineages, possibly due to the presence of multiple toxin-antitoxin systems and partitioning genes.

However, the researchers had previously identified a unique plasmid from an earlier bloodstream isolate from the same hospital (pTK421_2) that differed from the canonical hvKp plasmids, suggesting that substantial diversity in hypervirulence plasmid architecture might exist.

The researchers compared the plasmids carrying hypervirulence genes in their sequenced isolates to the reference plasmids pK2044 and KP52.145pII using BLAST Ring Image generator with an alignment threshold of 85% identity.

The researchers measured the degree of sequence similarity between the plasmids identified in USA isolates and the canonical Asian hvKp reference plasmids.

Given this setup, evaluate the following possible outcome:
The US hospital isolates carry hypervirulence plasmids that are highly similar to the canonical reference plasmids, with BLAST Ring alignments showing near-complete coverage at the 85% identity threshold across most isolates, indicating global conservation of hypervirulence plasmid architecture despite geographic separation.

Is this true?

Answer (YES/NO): YES